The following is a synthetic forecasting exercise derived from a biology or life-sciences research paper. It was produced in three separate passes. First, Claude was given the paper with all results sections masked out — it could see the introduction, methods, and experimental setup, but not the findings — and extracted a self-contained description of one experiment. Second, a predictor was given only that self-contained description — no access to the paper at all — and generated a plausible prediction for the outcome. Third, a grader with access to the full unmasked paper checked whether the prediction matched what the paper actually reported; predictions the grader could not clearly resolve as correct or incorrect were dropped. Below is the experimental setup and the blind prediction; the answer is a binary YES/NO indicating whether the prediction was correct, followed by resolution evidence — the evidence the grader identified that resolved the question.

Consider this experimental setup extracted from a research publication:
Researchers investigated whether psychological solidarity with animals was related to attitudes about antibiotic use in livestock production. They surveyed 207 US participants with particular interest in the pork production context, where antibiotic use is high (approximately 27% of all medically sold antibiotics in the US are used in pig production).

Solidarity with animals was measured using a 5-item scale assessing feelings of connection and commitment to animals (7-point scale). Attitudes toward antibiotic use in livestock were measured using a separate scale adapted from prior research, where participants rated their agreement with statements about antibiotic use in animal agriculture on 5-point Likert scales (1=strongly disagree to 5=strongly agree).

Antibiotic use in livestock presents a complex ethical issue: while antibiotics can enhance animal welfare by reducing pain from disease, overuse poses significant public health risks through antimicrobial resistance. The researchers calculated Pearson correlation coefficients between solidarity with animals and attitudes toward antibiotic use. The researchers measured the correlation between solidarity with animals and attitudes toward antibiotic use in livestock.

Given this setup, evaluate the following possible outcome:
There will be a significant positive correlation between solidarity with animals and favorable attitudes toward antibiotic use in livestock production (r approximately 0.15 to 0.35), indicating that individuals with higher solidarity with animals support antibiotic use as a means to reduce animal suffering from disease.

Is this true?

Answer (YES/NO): YES